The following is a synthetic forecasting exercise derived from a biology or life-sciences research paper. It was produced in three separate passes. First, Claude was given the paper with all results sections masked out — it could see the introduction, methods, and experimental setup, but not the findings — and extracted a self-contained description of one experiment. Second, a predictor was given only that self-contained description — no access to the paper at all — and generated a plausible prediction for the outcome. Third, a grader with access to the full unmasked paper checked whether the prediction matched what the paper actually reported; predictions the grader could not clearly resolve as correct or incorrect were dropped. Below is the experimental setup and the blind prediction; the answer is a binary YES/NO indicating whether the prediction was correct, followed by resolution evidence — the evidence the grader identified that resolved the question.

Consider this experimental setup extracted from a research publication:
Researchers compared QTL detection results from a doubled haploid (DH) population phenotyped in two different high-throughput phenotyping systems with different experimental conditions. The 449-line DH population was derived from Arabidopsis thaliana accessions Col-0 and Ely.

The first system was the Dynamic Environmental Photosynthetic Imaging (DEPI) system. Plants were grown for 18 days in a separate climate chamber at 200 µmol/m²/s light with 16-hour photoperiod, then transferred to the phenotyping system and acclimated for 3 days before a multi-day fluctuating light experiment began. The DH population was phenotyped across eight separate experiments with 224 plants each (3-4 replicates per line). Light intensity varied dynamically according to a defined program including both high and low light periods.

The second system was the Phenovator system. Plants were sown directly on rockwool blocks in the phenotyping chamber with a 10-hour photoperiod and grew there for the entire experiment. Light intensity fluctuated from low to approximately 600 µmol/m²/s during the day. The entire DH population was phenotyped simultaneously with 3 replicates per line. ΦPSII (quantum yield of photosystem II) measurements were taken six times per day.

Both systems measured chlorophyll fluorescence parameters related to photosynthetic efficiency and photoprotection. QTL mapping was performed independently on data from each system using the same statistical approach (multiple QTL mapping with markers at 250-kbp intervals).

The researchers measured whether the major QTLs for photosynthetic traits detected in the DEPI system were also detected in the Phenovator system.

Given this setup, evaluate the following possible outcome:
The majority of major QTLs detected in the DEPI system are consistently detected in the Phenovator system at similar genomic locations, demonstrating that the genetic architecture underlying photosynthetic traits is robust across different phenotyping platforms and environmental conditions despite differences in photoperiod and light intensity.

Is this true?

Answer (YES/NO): NO